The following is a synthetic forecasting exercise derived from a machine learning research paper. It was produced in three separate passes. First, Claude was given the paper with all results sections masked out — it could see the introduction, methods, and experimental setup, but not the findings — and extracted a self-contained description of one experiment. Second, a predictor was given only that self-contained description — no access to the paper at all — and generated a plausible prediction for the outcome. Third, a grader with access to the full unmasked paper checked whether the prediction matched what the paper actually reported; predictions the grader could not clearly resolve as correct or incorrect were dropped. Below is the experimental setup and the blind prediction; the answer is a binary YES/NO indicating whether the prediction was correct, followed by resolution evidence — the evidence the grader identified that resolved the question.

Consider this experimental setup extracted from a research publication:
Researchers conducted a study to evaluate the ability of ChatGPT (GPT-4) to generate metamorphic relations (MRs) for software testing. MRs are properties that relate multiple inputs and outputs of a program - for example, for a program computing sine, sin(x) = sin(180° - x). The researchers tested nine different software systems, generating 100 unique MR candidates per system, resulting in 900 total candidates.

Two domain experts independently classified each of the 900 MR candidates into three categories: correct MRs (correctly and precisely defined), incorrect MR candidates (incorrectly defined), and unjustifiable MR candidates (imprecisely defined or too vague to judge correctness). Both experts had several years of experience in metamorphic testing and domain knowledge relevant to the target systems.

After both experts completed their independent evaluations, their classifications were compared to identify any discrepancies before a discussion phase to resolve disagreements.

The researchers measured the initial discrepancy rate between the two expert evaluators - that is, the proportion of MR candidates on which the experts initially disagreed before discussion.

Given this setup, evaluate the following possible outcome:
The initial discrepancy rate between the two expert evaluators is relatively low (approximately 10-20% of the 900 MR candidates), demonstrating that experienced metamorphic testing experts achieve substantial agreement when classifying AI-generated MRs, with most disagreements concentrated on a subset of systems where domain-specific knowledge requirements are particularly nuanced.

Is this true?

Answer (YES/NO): NO